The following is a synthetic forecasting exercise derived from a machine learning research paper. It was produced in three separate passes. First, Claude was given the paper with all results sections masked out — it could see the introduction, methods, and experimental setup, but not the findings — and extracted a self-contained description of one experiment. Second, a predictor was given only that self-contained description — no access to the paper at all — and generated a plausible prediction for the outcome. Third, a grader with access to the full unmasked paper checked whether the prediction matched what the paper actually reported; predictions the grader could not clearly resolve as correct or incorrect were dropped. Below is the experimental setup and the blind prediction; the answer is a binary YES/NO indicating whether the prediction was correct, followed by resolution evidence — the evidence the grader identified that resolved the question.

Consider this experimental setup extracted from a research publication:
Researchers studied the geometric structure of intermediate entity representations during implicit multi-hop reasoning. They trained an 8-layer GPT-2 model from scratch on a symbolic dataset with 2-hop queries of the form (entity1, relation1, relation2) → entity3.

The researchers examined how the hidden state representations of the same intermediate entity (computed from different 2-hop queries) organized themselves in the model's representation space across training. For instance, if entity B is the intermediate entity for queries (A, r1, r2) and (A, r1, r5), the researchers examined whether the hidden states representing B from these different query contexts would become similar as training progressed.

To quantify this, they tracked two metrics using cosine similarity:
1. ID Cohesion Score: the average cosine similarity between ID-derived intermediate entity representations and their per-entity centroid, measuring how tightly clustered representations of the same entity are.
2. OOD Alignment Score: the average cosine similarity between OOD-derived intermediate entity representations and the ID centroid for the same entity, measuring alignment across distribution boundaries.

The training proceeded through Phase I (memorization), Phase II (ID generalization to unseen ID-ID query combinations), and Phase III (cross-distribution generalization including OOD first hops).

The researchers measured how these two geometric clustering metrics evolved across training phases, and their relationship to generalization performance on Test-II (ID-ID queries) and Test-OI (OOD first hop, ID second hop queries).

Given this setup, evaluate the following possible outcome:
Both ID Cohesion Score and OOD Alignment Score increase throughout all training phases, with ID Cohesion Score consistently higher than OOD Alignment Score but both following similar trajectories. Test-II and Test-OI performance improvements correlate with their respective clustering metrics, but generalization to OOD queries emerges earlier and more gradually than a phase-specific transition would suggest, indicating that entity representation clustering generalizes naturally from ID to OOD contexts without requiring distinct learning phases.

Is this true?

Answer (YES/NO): NO